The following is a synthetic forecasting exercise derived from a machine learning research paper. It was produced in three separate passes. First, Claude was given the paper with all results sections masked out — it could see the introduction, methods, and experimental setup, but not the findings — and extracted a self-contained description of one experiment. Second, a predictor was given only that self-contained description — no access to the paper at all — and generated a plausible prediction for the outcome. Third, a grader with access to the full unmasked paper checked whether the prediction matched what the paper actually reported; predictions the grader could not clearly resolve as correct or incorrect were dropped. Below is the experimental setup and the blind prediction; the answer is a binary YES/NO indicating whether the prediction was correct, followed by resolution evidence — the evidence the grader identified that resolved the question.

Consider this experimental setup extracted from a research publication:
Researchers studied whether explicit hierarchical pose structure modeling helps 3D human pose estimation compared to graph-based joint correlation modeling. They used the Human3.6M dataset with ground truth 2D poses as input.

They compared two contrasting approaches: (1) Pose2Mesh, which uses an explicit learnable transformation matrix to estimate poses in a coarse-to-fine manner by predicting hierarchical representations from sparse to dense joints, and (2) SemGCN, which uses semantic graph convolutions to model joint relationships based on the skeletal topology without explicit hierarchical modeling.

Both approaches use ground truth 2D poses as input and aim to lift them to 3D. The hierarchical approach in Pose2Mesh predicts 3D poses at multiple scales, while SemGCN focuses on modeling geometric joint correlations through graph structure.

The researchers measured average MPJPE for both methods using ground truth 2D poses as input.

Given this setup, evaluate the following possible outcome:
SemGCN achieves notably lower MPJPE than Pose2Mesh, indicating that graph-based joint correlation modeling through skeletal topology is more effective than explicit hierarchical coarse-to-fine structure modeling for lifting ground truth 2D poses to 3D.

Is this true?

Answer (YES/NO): NO